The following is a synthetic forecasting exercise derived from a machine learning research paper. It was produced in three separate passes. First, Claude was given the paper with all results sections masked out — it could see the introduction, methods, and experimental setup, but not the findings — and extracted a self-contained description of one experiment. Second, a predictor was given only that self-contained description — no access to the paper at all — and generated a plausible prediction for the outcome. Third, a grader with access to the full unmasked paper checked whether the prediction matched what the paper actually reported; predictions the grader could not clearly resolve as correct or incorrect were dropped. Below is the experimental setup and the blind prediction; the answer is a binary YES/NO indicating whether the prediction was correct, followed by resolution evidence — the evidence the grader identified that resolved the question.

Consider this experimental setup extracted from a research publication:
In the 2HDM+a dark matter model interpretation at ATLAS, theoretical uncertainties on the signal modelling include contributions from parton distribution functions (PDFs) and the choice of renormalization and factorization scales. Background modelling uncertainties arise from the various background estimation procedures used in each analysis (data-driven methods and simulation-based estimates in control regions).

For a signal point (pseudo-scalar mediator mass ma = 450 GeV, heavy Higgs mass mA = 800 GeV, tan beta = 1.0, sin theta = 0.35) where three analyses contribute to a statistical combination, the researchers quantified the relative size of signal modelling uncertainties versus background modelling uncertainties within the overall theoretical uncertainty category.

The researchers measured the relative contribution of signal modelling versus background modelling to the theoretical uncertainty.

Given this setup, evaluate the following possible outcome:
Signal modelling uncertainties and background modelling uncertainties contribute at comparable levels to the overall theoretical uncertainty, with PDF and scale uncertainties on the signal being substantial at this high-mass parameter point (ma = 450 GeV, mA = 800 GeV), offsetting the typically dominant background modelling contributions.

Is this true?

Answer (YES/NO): NO